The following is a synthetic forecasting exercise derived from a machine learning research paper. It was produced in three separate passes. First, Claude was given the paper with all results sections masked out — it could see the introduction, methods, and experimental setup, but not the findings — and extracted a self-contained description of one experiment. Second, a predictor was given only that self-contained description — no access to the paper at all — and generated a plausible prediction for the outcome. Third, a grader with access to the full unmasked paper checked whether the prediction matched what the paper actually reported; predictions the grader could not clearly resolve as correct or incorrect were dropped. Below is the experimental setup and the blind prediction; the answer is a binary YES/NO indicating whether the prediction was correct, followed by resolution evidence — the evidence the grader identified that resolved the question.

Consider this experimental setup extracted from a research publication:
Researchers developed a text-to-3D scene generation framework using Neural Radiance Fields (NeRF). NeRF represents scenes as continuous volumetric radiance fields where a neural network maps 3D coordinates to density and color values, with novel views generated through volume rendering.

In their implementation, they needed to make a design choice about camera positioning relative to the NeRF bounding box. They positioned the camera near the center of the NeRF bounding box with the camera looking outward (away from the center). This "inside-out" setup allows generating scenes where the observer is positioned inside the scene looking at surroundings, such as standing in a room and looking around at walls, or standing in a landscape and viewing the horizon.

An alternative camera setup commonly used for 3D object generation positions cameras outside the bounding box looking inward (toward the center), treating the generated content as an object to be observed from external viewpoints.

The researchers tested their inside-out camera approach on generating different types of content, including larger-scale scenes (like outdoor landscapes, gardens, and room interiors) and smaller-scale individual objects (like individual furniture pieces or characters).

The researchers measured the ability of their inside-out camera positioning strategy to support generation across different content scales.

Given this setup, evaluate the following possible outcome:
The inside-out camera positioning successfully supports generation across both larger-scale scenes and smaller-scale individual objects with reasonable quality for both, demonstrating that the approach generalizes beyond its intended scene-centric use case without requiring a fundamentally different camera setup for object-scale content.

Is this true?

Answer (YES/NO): NO